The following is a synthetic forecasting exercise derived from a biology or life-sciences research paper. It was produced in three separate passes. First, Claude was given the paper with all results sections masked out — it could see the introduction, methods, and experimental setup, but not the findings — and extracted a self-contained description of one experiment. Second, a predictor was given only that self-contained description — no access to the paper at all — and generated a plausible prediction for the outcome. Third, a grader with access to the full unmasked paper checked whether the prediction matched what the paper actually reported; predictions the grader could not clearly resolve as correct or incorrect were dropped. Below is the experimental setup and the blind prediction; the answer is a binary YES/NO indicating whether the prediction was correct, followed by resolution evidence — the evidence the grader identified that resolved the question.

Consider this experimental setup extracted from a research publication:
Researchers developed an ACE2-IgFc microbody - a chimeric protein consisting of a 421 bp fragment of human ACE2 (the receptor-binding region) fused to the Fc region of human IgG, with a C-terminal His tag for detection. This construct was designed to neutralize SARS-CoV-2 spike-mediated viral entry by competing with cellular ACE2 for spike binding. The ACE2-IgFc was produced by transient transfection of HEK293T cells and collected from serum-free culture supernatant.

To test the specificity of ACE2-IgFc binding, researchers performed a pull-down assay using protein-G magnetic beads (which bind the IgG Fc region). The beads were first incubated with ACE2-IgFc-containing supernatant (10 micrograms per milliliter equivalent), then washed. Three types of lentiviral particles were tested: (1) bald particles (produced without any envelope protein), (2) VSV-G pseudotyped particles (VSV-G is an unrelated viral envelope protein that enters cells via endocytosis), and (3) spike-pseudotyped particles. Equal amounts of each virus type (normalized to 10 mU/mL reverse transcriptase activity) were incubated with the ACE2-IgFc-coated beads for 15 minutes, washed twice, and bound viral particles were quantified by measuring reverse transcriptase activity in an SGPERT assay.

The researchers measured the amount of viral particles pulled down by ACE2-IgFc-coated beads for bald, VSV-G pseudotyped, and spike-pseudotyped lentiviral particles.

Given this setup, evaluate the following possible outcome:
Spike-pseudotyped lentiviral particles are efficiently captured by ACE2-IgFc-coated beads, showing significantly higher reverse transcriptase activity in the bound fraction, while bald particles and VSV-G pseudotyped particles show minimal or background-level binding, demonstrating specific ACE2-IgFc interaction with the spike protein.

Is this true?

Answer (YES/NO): YES